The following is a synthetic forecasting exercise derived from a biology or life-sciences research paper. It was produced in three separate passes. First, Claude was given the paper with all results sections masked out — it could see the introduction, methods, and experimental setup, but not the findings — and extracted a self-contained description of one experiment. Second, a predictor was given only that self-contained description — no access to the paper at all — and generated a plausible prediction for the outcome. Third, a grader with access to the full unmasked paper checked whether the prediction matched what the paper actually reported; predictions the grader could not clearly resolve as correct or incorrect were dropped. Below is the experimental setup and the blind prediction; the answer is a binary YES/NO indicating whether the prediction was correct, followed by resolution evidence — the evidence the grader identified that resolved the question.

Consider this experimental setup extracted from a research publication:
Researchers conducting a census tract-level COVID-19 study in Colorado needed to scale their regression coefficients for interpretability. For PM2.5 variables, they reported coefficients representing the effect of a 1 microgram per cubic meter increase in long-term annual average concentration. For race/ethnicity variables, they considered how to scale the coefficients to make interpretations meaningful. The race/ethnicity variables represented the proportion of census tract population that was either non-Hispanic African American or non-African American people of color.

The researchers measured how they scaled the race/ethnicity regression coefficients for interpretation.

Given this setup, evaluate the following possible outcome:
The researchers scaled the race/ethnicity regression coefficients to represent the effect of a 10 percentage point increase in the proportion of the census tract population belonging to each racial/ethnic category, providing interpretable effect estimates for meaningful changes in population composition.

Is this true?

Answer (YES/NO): NO